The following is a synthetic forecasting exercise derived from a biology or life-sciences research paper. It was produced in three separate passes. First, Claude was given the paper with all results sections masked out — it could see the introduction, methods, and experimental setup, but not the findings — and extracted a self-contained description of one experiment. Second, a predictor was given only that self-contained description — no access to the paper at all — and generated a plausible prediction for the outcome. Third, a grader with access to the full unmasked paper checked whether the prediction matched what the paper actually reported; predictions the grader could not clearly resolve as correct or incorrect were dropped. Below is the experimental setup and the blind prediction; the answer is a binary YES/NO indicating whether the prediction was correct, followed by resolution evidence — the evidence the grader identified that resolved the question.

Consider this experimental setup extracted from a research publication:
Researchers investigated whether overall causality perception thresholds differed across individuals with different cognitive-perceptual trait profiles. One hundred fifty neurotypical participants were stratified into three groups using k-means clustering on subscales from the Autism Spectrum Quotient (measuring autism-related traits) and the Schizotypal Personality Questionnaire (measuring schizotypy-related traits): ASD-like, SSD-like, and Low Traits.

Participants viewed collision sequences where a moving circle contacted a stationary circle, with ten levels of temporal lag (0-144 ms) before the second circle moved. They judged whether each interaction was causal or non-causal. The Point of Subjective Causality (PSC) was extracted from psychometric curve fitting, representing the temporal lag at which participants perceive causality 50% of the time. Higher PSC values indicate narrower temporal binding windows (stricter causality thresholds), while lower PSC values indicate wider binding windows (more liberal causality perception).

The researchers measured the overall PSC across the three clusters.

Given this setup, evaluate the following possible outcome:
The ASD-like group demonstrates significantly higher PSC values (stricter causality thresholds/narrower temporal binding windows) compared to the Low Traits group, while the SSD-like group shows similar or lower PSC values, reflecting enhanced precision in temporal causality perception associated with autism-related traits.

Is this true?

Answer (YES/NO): NO